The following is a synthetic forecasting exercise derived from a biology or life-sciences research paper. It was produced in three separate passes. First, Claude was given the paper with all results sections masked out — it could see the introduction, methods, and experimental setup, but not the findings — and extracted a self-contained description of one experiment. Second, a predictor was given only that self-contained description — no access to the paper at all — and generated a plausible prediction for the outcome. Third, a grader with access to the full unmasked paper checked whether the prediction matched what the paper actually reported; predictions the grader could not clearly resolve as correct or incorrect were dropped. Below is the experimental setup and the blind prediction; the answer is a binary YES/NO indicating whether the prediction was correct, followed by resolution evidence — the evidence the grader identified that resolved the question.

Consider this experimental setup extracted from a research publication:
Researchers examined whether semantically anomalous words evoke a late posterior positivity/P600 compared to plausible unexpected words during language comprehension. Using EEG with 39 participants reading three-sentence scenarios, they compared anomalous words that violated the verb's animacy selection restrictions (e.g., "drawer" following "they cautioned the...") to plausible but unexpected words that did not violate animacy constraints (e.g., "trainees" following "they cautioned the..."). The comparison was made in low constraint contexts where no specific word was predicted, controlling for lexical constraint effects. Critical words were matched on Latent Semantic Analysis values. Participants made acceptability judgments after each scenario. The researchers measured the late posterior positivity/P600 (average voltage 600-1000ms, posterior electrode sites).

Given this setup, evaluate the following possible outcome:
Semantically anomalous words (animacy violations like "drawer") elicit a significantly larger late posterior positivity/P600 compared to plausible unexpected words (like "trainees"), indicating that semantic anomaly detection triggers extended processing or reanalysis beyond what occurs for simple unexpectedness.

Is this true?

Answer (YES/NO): YES